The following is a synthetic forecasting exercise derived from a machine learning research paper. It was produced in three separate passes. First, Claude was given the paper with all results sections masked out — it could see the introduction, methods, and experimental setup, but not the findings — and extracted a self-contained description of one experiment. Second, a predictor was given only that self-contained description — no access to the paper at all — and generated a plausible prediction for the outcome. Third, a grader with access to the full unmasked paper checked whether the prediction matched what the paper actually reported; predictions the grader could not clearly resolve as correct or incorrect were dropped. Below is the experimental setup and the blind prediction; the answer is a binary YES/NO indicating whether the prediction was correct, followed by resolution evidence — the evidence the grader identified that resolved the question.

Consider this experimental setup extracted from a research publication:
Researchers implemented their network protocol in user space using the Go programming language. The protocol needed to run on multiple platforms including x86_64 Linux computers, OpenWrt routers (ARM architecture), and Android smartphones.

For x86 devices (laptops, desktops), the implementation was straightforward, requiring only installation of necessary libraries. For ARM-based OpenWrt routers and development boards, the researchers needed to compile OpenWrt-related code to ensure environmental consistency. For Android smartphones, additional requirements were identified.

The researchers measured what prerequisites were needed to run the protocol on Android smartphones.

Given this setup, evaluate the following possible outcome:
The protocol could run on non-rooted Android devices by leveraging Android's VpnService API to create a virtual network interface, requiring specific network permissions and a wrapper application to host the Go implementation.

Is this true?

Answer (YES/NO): NO